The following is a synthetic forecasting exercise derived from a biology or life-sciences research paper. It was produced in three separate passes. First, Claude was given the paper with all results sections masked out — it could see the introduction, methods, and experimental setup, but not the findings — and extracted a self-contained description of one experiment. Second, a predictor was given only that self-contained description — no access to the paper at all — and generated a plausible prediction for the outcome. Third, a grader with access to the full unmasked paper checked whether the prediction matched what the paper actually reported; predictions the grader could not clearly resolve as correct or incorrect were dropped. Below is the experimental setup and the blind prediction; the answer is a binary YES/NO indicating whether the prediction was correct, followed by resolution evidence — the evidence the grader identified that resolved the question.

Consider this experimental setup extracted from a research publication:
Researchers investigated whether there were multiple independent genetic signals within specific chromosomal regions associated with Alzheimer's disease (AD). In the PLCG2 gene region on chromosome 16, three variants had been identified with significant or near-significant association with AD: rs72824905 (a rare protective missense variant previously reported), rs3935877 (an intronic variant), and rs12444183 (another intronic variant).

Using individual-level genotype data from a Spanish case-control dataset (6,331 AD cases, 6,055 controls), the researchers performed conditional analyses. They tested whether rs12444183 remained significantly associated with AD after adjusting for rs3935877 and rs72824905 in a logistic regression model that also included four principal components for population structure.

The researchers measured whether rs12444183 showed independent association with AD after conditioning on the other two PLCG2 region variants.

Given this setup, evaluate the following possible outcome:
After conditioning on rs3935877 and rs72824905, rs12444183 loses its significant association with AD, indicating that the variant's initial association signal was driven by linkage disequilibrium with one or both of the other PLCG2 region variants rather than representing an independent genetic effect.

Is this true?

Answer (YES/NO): NO